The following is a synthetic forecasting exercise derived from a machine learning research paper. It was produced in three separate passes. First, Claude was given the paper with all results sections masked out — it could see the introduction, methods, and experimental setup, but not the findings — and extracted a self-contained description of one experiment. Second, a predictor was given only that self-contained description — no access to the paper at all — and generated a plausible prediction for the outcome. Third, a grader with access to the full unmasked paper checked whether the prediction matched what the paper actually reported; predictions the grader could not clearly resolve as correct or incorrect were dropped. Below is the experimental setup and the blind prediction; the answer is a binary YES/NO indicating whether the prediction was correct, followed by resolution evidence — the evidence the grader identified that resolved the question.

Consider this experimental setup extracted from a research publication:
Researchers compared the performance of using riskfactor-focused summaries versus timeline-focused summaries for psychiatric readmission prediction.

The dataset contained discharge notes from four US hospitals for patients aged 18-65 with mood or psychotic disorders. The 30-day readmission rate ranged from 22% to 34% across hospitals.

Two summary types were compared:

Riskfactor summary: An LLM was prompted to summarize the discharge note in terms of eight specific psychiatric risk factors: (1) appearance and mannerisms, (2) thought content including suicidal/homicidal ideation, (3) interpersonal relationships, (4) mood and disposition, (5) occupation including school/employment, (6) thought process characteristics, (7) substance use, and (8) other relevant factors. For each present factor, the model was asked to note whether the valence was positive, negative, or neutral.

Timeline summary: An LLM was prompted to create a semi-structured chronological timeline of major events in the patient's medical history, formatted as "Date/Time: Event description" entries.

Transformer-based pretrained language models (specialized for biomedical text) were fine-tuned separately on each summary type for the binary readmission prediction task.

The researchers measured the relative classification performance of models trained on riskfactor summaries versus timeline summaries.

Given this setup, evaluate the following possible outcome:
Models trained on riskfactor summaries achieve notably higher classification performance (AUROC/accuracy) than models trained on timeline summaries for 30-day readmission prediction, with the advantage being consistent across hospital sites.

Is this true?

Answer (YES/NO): NO